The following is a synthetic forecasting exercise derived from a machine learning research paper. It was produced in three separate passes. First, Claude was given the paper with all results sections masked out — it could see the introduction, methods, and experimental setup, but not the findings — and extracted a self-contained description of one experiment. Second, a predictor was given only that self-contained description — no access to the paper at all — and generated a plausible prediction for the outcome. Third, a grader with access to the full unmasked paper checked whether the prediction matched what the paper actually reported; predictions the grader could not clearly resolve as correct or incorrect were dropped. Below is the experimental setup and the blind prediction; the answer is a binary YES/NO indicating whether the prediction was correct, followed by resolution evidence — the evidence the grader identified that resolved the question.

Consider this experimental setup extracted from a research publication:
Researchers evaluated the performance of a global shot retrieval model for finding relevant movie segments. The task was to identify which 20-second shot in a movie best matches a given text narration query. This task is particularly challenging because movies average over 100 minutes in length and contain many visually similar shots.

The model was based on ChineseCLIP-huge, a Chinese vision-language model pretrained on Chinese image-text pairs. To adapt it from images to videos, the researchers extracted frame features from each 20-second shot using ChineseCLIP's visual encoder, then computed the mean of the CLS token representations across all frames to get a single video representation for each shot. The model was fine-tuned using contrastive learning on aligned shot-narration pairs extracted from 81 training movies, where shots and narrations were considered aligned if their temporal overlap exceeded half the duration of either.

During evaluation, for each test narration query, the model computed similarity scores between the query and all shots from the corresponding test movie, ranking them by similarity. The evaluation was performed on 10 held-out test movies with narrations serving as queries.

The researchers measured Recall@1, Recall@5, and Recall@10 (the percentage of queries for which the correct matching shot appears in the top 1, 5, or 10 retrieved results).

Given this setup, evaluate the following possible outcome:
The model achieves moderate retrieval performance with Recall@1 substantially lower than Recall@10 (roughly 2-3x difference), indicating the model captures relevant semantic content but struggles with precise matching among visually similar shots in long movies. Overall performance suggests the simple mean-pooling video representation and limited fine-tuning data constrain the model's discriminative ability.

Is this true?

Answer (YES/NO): YES